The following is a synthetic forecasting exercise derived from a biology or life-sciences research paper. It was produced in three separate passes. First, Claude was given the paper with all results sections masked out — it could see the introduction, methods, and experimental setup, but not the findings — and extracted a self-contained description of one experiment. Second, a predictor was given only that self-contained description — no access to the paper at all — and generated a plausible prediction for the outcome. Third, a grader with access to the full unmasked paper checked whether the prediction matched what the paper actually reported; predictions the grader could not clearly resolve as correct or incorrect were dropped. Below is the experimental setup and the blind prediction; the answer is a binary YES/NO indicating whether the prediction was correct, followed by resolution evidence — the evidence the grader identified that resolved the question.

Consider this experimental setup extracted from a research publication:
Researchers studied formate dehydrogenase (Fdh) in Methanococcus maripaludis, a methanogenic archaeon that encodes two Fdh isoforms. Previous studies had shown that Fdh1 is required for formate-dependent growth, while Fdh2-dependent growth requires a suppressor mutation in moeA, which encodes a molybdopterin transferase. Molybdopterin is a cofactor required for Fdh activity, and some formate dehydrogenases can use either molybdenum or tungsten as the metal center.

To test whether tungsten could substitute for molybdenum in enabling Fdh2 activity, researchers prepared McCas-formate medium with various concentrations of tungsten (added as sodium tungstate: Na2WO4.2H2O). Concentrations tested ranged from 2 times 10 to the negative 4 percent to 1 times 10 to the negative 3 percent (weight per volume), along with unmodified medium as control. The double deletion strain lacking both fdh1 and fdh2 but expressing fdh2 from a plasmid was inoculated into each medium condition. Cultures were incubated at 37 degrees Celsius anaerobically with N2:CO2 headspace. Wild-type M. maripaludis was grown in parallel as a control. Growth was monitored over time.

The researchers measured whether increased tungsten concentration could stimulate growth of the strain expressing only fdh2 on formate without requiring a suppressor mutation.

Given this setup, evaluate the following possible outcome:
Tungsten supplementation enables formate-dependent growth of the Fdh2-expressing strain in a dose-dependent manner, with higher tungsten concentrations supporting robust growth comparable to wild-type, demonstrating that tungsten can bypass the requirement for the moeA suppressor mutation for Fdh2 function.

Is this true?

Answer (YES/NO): NO